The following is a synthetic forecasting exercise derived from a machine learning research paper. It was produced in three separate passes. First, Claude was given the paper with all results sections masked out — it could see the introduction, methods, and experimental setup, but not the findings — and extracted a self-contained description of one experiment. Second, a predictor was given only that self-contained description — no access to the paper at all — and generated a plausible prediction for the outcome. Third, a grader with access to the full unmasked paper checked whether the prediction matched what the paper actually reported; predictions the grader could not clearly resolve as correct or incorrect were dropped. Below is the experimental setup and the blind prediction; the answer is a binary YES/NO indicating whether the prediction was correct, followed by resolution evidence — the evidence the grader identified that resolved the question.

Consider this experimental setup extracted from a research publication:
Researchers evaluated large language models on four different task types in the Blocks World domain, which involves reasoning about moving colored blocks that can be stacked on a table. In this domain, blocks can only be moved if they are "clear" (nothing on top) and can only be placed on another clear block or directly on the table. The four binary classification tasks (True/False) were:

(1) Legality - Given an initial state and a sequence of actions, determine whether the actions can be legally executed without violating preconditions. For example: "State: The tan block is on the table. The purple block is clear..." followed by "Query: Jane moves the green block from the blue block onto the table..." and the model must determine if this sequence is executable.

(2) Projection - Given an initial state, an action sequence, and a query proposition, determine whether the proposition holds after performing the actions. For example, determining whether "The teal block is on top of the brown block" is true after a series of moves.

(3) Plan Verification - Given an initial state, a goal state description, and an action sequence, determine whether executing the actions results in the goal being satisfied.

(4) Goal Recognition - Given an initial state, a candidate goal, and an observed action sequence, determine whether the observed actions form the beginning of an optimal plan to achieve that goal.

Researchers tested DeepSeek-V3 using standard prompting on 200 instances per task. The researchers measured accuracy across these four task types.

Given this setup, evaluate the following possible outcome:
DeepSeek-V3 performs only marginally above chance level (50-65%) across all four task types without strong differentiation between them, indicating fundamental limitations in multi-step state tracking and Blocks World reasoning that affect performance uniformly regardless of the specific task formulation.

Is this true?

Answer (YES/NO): NO